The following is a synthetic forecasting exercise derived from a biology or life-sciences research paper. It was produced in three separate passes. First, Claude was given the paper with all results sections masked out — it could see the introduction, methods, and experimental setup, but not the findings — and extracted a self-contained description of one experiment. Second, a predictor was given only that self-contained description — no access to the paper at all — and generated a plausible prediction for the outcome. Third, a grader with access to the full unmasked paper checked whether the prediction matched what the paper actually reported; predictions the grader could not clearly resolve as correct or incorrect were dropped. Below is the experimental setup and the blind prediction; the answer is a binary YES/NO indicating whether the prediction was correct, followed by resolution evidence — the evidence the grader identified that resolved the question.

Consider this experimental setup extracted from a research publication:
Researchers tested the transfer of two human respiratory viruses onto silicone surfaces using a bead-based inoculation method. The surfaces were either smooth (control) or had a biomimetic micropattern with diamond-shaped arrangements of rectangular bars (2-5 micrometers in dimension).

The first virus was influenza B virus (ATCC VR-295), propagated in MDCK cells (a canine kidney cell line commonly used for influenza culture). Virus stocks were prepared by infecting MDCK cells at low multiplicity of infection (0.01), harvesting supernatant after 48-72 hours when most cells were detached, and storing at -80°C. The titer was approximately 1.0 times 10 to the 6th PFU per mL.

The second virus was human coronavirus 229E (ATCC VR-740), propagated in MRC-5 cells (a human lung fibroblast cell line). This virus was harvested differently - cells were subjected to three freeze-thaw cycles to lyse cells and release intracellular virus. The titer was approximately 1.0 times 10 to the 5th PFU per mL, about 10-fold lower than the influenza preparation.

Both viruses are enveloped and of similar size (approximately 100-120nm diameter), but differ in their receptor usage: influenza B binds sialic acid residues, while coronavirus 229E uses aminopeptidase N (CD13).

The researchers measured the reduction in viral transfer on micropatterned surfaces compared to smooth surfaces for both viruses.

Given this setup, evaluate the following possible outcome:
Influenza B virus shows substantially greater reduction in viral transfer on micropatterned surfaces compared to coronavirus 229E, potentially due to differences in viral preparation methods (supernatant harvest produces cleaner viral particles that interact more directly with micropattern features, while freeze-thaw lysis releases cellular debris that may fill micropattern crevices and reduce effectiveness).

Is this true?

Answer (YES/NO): NO